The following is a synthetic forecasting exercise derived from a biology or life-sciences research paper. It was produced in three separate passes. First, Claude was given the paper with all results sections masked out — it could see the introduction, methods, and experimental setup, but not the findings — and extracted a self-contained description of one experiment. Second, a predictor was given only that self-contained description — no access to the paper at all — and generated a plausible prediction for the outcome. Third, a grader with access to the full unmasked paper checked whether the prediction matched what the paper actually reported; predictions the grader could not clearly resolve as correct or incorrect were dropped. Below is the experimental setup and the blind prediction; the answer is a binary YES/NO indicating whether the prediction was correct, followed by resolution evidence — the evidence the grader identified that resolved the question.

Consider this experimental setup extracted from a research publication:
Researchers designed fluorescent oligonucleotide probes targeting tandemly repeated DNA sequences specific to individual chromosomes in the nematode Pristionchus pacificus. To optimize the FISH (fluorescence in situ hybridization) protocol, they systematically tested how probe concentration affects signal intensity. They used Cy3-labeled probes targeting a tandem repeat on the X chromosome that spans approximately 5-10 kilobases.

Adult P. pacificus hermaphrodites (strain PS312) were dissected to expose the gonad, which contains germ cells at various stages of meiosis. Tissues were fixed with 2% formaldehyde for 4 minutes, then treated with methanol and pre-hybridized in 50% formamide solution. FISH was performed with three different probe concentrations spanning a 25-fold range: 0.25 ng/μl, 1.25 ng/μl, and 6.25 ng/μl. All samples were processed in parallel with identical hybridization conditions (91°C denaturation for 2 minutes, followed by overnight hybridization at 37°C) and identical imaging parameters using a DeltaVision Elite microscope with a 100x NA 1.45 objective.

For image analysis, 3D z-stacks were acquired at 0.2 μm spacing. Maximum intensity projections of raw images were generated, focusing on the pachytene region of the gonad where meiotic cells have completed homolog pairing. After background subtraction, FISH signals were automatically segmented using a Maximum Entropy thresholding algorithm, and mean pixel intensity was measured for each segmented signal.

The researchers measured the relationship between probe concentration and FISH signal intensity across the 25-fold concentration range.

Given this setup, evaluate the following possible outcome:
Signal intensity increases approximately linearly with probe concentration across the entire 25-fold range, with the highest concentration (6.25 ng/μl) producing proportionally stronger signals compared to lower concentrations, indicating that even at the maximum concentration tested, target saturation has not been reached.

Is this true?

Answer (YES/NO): NO